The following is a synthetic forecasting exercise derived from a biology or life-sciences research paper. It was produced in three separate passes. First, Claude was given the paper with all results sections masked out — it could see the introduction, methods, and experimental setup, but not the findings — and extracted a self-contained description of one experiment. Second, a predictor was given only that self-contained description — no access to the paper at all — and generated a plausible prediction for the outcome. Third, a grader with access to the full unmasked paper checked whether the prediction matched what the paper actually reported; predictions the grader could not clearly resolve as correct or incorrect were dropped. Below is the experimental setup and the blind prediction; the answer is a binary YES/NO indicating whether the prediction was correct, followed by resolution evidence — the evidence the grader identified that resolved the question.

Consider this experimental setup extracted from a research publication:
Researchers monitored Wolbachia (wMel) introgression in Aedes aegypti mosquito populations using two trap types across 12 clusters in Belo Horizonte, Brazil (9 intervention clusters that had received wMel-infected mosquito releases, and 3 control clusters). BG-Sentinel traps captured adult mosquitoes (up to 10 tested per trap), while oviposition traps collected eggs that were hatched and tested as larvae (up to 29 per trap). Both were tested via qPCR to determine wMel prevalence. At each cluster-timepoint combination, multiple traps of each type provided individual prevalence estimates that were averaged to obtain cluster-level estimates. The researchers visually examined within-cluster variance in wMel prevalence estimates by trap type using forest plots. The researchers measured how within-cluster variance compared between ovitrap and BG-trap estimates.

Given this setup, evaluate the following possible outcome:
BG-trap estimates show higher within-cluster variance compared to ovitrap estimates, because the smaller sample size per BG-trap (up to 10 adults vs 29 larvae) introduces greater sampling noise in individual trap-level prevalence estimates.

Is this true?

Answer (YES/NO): NO